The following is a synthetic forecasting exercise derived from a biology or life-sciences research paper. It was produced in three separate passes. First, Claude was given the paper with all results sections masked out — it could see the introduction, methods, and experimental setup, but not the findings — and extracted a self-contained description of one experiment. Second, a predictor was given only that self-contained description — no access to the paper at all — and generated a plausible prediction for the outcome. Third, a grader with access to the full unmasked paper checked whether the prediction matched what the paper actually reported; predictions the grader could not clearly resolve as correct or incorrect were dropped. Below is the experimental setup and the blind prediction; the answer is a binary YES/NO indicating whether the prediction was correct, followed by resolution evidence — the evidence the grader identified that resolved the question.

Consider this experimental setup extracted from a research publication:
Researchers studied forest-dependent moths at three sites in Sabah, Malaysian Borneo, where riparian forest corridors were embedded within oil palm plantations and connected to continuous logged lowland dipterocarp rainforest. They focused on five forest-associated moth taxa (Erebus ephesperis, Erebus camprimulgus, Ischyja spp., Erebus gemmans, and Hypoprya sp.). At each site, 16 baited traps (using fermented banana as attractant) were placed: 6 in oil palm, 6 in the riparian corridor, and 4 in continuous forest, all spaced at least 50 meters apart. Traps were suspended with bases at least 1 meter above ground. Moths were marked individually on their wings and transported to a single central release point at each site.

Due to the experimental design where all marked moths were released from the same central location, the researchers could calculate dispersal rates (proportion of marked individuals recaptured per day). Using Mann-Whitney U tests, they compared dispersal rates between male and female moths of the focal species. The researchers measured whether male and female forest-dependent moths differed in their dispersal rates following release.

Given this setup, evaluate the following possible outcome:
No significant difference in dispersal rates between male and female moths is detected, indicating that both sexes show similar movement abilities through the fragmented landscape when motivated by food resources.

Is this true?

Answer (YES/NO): NO